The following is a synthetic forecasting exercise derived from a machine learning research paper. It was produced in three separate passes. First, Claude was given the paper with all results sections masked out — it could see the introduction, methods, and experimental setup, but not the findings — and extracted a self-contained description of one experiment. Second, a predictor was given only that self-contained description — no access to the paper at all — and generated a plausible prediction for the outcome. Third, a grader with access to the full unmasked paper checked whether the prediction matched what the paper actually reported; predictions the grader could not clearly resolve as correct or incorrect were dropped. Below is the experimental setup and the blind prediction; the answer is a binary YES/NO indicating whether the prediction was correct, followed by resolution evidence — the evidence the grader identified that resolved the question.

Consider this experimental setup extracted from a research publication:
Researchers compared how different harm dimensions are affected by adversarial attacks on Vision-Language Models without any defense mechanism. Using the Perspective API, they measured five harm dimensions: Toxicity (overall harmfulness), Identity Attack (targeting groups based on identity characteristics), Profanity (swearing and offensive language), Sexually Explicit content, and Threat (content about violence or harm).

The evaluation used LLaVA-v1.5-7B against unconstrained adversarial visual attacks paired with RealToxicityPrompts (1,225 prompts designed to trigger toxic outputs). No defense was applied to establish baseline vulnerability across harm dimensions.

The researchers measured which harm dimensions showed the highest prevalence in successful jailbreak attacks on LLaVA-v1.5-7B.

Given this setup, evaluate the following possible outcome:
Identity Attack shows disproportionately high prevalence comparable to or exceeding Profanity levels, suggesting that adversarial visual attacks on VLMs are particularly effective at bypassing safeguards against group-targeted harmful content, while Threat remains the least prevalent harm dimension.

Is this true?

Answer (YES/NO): NO